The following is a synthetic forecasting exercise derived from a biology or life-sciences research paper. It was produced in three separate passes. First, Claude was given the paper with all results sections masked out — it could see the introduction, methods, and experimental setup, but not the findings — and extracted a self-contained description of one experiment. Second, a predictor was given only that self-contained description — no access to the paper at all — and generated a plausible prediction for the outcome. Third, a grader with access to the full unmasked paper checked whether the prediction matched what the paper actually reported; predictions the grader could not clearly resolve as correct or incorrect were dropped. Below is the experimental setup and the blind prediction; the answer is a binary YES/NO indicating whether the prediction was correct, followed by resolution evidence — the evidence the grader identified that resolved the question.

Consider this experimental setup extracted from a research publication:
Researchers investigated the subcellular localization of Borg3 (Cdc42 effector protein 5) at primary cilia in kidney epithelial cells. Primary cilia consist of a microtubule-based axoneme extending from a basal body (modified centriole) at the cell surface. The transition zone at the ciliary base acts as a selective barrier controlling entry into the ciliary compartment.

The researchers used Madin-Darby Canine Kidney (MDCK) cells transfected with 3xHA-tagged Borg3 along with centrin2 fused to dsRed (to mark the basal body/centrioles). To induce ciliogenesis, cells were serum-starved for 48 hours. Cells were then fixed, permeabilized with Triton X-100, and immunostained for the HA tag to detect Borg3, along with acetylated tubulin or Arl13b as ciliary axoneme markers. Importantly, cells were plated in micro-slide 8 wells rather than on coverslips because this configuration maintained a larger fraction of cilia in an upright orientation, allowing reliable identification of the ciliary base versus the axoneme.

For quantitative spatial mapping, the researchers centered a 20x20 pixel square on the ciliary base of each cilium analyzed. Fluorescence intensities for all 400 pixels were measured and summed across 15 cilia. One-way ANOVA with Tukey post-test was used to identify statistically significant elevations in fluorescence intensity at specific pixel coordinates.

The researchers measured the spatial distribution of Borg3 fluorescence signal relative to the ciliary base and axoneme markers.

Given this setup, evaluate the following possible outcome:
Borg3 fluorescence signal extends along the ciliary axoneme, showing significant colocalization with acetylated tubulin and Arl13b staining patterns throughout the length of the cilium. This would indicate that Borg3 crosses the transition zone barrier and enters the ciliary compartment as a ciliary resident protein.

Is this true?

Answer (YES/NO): YES